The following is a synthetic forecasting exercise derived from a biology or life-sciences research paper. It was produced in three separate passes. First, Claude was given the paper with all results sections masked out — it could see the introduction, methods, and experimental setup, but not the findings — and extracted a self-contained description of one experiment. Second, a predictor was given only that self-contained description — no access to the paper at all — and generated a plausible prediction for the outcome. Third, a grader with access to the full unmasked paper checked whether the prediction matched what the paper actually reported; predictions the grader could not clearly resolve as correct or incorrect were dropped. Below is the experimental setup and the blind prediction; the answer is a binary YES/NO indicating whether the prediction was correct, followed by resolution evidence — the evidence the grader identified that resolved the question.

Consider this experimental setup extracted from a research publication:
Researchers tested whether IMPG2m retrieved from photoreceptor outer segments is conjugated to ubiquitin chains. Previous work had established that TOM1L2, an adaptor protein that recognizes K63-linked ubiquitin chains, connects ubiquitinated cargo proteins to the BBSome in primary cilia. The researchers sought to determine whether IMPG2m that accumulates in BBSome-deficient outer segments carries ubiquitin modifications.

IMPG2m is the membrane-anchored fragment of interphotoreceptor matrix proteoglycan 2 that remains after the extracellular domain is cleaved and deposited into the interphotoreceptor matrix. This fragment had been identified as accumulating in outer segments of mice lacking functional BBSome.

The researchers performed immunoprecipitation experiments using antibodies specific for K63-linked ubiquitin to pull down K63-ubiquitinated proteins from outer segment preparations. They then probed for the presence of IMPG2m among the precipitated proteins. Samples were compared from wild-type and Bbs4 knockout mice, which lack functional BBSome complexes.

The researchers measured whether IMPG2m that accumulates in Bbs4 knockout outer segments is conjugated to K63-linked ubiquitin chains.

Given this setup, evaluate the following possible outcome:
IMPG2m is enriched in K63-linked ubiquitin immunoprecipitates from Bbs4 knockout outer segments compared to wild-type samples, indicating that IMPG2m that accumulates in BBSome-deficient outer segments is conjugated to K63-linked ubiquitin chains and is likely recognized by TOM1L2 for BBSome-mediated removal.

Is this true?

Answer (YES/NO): YES